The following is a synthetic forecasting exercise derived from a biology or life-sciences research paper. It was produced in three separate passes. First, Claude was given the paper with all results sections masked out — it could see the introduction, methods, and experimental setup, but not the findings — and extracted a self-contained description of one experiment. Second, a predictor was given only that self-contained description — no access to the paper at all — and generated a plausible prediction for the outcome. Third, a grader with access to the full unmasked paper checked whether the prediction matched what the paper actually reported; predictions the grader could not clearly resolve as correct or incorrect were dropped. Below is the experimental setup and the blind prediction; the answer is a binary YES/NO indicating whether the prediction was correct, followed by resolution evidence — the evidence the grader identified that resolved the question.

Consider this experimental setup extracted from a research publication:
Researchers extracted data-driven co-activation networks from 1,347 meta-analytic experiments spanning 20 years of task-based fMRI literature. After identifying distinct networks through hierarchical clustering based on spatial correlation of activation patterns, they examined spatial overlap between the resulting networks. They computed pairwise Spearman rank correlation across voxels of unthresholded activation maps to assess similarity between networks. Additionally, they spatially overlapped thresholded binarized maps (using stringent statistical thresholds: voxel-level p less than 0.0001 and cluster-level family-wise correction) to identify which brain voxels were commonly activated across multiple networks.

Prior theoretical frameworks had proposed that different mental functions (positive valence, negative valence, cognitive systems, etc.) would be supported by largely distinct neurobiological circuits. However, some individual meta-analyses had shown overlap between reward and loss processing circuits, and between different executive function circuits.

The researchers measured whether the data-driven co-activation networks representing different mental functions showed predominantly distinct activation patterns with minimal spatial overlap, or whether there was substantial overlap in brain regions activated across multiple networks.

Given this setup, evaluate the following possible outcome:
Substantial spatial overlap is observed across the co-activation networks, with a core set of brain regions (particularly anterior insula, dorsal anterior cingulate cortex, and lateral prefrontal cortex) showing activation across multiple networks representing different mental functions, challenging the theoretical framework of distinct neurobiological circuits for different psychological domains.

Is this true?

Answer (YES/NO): NO